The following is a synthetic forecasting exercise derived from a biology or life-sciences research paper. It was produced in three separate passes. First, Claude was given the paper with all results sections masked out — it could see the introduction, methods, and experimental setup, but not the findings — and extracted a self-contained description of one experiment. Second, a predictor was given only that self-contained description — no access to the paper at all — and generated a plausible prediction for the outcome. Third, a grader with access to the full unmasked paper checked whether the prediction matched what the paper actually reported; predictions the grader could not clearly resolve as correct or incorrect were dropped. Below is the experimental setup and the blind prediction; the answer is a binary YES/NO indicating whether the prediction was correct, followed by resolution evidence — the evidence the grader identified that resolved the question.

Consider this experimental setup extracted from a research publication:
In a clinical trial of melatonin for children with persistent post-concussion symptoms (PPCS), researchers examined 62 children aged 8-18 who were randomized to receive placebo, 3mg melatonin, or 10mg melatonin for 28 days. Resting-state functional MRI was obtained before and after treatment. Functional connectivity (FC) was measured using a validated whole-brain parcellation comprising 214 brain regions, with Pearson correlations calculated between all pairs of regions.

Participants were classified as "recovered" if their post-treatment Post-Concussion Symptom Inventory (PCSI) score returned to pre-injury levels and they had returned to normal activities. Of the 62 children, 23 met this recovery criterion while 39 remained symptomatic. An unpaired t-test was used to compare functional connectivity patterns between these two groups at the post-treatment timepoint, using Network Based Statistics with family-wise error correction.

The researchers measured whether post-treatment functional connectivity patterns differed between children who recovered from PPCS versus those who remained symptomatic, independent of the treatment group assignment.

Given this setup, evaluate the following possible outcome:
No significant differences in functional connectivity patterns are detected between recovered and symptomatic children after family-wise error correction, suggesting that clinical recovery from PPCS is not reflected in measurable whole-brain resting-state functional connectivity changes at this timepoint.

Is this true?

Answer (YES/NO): NO